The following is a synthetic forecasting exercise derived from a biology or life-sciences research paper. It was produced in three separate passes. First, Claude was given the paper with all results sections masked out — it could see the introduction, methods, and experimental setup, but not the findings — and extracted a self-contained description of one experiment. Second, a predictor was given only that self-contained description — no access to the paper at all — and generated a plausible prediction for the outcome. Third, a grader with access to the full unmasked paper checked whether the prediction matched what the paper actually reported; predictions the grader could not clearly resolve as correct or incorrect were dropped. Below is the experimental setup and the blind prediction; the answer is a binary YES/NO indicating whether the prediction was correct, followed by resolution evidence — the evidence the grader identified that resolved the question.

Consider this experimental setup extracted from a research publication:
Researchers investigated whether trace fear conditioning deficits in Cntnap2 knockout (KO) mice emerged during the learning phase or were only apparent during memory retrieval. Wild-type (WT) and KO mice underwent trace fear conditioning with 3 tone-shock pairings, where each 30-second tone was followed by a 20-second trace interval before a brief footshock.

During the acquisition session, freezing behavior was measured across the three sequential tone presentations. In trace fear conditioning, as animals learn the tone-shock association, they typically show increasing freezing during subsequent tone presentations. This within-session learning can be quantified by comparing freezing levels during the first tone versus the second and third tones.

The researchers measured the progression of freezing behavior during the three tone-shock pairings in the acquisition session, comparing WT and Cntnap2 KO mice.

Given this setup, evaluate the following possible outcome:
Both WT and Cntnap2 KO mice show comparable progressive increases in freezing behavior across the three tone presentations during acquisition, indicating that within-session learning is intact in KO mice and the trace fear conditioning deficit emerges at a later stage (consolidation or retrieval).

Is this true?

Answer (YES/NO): YES